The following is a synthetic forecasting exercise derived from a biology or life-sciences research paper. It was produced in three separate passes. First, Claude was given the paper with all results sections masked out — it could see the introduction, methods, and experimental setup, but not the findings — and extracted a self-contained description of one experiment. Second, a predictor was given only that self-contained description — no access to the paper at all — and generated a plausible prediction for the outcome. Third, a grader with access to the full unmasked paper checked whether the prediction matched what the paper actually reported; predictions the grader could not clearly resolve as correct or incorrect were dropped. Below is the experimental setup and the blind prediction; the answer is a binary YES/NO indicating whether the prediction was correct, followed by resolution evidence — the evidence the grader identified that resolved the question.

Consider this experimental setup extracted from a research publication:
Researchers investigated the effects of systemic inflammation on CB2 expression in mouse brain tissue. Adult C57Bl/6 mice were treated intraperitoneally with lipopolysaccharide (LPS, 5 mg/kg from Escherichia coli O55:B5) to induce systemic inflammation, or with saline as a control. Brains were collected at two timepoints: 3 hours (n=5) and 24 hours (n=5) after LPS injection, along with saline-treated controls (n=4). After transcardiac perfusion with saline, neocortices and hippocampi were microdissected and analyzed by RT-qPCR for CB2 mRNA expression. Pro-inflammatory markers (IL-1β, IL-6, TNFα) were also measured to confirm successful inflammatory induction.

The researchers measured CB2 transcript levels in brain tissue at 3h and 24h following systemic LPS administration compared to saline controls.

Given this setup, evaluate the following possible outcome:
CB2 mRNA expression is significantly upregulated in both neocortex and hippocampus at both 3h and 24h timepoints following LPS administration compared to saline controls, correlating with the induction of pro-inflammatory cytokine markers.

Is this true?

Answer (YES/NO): NO